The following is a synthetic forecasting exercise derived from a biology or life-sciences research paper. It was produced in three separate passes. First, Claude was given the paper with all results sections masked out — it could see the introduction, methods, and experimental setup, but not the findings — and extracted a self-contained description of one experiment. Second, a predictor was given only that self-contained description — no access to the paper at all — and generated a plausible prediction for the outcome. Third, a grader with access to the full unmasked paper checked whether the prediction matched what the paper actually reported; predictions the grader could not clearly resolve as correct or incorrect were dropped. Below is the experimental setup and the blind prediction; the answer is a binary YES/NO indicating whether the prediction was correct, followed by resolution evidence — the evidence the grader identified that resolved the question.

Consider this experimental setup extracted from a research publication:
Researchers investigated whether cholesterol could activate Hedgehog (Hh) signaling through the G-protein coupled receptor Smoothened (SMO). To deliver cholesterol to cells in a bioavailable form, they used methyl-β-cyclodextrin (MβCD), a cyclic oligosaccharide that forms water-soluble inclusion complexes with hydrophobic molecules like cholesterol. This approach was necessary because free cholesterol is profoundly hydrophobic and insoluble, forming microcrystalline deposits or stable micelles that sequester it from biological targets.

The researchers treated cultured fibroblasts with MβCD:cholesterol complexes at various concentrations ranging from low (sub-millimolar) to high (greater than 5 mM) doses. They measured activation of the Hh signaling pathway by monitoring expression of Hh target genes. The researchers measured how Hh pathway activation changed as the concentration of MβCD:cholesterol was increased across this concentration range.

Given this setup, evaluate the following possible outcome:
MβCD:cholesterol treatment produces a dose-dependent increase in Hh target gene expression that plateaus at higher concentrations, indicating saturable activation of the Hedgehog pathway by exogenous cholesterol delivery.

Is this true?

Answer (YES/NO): NO